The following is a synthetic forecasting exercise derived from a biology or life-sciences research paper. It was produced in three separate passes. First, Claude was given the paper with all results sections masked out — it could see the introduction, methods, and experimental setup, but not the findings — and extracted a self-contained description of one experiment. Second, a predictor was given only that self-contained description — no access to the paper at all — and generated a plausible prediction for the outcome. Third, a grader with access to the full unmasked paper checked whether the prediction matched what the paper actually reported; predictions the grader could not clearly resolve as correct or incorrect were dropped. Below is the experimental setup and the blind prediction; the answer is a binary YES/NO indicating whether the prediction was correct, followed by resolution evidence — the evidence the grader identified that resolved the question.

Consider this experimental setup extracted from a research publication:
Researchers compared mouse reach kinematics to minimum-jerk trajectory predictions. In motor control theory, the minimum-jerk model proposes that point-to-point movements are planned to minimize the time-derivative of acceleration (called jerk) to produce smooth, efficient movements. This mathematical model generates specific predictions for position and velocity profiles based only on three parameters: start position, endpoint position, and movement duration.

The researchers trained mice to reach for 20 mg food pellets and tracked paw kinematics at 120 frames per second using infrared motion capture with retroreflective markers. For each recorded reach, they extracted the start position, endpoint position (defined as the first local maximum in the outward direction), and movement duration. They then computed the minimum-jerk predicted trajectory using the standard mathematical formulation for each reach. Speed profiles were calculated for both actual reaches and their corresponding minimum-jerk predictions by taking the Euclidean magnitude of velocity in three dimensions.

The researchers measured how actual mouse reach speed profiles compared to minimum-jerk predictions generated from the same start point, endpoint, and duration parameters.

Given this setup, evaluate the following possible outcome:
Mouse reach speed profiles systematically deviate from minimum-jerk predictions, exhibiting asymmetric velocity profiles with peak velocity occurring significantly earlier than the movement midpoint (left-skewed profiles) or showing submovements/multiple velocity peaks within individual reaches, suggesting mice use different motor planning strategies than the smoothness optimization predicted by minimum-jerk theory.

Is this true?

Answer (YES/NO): NO